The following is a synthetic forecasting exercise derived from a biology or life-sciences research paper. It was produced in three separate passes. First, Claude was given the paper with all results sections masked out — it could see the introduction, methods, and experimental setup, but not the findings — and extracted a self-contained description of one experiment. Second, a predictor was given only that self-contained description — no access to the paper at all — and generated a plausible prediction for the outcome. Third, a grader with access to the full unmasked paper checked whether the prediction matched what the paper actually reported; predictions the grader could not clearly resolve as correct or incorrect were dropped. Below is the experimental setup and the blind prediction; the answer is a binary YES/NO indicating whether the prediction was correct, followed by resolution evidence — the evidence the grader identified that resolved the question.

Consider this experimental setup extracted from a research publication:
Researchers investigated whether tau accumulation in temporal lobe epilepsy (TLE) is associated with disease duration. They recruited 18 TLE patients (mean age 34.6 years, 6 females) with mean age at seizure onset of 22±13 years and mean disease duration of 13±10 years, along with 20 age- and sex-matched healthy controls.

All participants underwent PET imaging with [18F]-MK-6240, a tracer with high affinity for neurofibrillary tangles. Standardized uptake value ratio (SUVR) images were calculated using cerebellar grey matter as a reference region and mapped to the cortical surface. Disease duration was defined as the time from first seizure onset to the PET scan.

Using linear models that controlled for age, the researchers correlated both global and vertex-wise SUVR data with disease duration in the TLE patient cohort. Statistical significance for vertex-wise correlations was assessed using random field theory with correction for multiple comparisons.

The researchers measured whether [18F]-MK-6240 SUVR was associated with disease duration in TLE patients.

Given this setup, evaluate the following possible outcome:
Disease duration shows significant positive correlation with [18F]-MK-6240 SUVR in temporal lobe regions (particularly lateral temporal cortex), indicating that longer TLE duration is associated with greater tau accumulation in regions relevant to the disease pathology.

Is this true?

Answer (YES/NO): YES